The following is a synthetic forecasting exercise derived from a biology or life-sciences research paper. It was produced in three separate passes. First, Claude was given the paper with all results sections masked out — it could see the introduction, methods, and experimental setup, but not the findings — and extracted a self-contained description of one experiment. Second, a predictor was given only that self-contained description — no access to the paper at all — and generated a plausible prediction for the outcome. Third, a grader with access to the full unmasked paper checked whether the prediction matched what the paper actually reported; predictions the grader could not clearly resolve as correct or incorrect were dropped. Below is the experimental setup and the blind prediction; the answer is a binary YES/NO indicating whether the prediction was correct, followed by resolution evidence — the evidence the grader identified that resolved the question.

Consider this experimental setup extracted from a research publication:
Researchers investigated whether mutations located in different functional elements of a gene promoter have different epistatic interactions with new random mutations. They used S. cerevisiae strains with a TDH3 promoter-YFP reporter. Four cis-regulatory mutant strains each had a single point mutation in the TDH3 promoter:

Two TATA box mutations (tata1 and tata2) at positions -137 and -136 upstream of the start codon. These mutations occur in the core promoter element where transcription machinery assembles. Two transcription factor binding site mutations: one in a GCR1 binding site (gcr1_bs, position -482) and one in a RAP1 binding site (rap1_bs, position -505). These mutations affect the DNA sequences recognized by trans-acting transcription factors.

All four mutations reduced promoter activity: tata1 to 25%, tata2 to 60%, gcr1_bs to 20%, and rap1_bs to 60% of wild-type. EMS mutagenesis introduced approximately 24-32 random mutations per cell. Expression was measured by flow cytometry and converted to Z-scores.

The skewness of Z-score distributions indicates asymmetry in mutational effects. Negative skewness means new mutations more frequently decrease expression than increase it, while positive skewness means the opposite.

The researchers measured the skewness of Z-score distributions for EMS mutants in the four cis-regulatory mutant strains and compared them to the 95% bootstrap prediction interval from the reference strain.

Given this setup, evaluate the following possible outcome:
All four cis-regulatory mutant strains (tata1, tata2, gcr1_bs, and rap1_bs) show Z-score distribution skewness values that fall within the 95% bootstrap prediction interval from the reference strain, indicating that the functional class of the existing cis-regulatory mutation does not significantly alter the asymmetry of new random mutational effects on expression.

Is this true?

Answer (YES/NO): NO